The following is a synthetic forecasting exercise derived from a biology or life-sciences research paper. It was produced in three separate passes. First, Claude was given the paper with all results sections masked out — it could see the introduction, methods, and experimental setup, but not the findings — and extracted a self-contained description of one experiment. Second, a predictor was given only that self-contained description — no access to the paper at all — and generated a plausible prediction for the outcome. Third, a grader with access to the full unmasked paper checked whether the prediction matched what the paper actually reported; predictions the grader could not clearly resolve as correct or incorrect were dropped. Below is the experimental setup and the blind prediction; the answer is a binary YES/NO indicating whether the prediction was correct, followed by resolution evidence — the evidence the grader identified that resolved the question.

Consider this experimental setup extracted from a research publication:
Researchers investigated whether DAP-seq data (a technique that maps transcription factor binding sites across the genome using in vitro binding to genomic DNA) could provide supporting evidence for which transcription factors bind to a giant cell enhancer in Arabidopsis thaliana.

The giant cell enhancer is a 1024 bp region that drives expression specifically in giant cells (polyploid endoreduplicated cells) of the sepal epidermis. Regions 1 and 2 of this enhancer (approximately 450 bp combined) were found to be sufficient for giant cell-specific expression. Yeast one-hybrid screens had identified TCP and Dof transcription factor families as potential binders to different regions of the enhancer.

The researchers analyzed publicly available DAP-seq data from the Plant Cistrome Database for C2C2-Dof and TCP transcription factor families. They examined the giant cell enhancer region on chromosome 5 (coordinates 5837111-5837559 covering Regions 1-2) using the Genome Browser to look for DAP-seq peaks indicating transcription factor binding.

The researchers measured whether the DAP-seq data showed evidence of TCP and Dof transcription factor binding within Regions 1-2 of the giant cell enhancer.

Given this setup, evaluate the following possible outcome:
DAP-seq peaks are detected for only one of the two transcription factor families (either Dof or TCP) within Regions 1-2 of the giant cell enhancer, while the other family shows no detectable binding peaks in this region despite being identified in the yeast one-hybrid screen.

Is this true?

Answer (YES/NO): NO